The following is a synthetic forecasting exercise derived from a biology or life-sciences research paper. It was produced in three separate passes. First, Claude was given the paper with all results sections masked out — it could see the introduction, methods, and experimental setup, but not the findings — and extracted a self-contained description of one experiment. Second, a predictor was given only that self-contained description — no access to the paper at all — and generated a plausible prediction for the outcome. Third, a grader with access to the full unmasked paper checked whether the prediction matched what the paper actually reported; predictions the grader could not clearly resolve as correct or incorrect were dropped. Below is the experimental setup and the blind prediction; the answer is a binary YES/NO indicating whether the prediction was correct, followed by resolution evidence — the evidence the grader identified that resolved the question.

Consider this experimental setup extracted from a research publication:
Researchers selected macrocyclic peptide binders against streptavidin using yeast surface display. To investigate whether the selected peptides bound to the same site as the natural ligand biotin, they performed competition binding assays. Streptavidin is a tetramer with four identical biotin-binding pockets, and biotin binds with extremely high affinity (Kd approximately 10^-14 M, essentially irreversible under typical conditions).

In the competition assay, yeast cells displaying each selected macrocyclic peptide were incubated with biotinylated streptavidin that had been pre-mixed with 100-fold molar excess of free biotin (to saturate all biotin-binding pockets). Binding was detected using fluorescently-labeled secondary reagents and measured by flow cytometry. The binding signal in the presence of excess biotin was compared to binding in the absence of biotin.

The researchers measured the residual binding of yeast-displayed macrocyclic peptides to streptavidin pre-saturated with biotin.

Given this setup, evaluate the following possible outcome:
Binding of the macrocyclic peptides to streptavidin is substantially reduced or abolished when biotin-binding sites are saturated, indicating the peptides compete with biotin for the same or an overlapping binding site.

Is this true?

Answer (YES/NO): YES